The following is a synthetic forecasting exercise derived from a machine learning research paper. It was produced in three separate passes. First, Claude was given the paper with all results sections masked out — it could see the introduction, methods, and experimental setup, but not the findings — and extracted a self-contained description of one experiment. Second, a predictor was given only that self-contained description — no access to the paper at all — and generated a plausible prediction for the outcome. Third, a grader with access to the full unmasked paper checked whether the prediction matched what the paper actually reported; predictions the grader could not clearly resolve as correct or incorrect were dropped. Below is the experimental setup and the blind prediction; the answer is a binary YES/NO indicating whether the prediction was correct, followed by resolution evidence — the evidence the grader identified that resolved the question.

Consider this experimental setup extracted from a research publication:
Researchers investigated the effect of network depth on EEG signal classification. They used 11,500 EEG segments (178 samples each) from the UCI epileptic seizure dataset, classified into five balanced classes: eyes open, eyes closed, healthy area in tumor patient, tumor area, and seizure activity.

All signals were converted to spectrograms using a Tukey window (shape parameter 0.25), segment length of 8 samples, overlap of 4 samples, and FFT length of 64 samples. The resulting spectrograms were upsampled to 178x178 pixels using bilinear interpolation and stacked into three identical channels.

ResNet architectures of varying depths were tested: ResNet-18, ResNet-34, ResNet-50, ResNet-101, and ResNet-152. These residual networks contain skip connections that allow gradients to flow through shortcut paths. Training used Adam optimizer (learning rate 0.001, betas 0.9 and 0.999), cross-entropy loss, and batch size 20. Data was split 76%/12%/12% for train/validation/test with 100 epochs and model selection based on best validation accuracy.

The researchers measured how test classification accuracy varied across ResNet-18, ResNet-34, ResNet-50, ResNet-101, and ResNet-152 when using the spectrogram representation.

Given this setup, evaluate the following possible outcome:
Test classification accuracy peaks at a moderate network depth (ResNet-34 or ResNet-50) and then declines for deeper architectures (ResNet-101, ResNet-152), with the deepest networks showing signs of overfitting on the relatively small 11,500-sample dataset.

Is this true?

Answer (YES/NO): YES